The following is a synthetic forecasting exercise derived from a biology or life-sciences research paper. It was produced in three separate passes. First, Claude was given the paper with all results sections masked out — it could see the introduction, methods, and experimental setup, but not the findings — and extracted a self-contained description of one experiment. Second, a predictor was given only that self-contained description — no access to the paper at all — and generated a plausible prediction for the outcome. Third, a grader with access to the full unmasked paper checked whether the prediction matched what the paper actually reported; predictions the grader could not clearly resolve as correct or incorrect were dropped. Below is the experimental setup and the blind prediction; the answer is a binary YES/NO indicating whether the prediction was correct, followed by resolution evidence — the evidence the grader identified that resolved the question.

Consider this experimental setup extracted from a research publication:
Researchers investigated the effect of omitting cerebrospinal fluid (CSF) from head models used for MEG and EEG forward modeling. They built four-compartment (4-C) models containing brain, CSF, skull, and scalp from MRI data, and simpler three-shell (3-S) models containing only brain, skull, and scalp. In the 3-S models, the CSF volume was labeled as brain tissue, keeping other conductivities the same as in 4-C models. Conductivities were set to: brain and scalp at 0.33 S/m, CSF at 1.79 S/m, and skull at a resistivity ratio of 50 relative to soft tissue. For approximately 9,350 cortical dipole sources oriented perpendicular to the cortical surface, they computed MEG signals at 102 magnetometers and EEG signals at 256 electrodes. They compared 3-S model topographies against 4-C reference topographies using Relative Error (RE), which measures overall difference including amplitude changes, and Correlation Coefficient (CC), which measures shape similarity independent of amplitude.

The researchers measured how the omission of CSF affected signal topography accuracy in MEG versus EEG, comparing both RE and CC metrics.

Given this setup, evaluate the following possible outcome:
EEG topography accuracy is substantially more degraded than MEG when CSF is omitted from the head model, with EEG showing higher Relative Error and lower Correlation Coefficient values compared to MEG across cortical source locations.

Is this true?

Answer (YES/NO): YES